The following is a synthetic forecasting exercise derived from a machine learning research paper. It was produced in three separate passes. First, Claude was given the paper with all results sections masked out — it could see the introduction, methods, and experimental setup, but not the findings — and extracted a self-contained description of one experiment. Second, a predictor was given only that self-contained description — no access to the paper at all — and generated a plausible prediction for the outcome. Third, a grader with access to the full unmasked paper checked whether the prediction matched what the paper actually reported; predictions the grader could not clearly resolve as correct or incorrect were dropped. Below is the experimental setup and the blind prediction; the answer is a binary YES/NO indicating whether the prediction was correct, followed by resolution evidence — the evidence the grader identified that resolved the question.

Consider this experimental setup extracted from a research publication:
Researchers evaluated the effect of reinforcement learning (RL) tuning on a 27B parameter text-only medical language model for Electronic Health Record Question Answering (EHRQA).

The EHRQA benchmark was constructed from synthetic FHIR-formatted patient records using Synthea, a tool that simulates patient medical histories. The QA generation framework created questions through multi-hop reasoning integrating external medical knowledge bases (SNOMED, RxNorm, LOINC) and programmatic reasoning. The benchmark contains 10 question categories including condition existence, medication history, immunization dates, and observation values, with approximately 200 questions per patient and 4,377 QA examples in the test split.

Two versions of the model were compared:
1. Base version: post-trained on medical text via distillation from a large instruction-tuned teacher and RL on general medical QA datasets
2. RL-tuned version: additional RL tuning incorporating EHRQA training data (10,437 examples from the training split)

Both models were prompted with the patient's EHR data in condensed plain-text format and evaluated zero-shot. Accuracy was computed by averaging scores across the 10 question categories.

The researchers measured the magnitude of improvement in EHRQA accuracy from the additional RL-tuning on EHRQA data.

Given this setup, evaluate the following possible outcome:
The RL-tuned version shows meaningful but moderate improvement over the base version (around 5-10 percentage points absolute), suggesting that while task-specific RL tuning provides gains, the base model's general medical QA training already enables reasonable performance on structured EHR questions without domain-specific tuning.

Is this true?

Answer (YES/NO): YES